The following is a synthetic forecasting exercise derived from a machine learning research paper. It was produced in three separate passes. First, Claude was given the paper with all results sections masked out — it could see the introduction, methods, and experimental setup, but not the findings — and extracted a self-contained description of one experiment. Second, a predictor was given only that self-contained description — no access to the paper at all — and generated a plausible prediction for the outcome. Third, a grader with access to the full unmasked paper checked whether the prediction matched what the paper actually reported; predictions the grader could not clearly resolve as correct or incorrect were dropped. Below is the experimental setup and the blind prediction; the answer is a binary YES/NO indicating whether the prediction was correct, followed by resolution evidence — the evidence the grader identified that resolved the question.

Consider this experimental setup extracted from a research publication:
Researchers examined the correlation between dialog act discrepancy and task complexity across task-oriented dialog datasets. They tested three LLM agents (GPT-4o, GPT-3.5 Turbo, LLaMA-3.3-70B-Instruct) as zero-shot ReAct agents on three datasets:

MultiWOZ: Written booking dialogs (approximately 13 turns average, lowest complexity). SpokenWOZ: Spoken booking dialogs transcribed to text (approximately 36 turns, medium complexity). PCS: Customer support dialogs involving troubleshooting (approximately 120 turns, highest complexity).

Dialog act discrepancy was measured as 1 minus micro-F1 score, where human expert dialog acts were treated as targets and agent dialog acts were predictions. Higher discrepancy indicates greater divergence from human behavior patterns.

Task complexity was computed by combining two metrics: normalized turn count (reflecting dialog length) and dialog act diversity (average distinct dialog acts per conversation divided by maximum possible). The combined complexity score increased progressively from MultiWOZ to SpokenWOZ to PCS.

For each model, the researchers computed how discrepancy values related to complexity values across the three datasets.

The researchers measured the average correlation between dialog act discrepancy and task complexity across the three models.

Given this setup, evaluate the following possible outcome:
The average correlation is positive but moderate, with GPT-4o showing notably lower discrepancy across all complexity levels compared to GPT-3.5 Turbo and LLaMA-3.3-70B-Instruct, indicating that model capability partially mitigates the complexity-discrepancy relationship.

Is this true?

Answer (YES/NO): NO